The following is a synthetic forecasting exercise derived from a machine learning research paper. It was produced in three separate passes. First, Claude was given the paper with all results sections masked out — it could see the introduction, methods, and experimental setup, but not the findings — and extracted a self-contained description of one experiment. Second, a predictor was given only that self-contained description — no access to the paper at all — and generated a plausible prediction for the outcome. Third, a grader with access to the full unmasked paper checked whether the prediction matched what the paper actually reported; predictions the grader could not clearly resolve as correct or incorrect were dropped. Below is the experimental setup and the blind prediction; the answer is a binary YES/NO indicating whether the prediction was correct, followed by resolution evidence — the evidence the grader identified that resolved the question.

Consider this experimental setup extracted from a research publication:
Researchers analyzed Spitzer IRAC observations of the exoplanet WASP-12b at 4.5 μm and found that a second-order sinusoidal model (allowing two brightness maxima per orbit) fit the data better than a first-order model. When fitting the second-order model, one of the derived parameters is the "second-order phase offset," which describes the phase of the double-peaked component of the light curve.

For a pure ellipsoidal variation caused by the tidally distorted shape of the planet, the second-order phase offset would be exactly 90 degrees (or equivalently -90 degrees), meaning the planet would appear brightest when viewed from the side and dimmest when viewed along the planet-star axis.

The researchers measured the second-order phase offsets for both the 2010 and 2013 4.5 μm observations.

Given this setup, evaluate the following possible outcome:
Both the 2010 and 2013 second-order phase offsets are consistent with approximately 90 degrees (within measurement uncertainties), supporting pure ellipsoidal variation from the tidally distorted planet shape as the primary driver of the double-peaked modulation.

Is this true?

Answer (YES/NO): NO